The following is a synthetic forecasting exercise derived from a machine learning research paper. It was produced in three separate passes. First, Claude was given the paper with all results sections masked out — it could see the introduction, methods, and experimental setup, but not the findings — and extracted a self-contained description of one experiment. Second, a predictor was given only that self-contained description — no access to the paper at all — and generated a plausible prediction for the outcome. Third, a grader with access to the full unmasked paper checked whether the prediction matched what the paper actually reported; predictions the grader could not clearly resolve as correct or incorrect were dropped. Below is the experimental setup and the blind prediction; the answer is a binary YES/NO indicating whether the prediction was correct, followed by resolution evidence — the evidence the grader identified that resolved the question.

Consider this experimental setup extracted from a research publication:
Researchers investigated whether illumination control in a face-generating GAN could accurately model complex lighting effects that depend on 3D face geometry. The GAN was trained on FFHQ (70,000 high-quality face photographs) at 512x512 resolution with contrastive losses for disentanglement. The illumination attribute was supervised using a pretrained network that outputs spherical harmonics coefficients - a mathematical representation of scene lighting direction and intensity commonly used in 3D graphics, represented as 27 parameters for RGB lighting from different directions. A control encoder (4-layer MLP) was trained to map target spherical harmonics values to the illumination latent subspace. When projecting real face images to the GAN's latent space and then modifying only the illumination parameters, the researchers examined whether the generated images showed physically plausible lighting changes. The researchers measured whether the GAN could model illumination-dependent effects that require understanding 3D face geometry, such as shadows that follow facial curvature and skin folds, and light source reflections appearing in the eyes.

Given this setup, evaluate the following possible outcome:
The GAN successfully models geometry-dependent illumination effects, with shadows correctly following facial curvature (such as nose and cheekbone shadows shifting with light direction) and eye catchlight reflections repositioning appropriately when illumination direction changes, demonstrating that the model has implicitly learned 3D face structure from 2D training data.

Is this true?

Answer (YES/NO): YES